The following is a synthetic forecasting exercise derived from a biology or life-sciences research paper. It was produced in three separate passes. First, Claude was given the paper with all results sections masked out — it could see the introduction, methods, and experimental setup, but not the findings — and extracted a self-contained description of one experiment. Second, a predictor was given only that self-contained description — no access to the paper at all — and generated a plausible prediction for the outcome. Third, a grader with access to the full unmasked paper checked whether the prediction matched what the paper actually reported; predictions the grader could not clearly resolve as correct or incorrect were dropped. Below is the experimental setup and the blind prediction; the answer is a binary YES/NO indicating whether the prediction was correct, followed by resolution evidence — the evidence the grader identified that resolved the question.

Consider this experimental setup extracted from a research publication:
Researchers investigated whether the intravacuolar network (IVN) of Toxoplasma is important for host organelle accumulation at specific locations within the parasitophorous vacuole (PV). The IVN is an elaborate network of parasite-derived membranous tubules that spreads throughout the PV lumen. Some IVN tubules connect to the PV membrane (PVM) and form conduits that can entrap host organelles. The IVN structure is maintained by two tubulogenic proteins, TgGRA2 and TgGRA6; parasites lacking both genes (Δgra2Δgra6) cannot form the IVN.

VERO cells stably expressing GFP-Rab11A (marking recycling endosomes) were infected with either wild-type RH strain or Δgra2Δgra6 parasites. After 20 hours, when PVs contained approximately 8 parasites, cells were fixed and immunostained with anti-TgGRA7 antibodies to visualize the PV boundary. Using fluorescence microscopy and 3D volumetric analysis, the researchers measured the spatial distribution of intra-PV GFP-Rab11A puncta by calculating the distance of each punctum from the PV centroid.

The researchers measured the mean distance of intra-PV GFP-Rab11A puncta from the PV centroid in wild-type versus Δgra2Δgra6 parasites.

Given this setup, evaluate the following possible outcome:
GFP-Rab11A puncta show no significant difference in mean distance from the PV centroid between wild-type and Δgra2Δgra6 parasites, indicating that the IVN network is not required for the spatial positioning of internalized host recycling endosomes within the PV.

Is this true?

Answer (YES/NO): NO